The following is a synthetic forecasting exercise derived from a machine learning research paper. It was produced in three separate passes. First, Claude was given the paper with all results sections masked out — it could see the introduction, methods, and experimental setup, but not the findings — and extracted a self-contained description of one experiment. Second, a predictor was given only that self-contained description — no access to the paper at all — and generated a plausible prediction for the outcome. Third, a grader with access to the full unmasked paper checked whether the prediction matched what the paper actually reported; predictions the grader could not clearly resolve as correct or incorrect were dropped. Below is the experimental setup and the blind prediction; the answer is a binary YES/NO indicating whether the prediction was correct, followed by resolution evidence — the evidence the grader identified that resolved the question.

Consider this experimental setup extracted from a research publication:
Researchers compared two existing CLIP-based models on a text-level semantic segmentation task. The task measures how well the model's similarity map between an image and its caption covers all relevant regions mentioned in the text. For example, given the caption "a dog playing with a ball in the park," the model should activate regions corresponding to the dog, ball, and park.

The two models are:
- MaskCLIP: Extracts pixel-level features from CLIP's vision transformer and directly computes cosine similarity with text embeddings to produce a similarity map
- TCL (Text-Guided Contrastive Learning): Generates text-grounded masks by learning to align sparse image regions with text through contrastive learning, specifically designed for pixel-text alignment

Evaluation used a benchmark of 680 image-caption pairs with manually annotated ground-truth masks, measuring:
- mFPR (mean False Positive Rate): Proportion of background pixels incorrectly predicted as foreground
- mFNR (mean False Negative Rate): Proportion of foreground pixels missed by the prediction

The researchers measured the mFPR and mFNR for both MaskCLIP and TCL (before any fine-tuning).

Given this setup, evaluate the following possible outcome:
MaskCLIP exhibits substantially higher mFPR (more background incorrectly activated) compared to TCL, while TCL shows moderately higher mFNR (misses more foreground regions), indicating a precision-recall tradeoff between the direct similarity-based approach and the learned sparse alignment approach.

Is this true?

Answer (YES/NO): NO